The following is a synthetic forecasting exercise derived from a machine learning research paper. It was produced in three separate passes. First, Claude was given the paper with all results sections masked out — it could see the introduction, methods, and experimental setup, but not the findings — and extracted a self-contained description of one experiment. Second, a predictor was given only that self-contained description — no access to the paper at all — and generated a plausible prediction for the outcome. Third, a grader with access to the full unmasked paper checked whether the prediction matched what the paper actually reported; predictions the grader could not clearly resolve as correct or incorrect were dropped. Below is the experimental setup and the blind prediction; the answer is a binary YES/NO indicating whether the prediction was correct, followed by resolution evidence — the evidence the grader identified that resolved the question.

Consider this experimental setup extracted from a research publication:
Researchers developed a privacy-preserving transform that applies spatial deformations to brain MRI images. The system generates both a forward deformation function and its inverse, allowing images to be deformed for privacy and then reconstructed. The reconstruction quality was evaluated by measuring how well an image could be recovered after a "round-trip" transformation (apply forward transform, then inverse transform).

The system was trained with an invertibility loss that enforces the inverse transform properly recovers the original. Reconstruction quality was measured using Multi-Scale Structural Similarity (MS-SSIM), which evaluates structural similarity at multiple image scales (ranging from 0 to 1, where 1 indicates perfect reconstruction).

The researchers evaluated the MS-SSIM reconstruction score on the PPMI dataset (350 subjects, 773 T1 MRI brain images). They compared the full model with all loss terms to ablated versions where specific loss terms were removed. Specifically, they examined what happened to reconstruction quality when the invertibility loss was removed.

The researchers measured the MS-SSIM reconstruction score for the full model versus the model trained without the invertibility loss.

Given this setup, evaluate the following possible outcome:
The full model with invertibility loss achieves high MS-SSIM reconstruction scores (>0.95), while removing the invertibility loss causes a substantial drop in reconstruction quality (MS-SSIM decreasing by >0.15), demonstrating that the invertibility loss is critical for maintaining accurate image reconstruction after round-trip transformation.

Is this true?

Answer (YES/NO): YES